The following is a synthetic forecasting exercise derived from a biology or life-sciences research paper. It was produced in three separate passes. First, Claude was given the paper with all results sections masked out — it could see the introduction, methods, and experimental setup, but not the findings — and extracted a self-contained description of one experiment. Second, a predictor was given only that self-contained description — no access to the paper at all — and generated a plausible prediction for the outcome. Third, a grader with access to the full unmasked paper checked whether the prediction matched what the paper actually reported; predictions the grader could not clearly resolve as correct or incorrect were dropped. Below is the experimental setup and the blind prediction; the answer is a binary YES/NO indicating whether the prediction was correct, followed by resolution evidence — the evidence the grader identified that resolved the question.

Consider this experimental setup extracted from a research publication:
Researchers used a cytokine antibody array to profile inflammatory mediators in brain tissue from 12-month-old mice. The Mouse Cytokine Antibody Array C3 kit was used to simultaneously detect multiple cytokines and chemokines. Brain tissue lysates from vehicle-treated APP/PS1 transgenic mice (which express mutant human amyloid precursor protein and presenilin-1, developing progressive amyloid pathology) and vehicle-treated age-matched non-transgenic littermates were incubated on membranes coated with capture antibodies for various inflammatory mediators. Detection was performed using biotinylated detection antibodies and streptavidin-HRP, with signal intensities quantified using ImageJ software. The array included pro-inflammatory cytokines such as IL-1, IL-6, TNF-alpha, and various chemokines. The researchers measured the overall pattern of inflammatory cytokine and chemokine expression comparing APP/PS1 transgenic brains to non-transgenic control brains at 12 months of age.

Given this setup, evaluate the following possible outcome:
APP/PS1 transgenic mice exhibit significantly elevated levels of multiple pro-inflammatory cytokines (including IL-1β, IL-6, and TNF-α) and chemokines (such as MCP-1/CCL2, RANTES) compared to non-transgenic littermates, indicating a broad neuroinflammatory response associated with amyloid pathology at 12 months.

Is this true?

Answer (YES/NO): NO